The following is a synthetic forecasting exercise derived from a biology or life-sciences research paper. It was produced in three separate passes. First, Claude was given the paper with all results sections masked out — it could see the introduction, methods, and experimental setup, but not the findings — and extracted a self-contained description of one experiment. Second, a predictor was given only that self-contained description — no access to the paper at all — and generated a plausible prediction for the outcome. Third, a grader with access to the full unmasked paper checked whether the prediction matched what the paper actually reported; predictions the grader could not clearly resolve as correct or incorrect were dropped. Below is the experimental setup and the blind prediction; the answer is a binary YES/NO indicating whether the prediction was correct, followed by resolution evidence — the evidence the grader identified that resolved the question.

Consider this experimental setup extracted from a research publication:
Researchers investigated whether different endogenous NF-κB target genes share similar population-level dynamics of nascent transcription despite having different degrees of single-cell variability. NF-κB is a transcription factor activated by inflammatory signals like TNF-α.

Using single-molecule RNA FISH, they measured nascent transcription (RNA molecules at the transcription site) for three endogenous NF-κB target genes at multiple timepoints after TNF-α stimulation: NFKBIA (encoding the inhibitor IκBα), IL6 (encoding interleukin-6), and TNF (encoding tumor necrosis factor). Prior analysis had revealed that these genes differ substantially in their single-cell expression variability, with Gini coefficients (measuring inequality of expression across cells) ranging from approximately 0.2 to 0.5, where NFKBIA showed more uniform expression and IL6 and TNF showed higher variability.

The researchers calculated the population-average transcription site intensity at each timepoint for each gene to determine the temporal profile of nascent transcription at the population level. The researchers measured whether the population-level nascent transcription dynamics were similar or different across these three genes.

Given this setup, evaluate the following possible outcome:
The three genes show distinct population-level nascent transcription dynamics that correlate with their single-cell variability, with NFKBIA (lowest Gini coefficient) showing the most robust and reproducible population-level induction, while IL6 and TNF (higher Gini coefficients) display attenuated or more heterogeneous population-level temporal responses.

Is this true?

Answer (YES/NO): NO